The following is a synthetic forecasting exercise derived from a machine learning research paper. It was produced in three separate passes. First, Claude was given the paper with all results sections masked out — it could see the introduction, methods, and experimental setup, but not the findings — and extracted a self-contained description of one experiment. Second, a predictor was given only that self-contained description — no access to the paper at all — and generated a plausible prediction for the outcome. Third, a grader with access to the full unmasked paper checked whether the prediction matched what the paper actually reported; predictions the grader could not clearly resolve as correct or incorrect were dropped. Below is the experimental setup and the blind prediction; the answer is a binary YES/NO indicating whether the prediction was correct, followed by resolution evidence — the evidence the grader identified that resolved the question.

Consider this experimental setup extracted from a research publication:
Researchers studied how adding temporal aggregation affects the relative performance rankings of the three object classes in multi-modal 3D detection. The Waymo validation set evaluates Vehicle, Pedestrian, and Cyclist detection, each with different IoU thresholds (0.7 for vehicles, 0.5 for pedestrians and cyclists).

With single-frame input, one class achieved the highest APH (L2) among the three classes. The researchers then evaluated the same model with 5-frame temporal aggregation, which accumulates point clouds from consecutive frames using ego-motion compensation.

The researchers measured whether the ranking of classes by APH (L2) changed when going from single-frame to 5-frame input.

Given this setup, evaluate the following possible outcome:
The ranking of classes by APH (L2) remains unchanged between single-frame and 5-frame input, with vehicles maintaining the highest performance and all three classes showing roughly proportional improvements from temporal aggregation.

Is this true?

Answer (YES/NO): NO